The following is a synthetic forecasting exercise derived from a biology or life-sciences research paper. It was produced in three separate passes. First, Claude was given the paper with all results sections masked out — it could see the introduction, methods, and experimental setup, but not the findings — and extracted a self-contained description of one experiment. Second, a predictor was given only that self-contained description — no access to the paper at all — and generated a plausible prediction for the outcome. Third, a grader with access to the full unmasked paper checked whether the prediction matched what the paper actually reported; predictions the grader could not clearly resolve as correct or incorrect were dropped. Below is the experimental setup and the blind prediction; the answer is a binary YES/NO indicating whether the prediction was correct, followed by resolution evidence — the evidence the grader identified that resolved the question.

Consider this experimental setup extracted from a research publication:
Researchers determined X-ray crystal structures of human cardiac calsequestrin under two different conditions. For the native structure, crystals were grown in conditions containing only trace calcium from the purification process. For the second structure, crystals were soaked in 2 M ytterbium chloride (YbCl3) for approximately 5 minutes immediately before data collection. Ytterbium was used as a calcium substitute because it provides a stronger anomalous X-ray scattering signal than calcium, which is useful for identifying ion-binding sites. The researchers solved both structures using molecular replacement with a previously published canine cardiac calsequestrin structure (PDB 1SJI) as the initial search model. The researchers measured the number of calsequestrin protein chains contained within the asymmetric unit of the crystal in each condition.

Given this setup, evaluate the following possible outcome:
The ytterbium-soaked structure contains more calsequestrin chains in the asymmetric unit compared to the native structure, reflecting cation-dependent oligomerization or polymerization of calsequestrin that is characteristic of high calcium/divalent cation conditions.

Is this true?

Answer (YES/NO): YES